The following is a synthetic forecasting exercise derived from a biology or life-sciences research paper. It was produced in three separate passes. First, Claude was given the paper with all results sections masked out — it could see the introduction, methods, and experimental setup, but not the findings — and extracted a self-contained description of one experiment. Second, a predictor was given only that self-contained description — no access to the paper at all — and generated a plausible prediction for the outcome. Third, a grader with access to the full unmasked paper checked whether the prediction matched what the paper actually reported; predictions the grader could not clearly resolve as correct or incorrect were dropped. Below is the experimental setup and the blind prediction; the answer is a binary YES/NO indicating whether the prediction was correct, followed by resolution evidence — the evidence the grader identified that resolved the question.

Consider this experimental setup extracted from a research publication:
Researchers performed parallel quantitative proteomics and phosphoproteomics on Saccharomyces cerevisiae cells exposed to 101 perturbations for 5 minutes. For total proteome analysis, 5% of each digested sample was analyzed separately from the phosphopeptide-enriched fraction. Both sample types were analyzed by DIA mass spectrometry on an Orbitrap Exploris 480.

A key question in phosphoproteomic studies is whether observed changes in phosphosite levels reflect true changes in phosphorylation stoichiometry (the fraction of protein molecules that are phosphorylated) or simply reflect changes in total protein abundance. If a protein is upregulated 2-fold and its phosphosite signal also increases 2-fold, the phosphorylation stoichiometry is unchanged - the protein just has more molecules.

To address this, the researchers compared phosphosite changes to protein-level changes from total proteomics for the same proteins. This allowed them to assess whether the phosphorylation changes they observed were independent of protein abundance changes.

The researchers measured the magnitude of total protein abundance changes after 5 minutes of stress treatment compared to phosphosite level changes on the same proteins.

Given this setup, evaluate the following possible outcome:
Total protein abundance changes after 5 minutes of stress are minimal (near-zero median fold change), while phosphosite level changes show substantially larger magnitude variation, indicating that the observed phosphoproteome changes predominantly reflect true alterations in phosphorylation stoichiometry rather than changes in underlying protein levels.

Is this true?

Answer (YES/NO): YES